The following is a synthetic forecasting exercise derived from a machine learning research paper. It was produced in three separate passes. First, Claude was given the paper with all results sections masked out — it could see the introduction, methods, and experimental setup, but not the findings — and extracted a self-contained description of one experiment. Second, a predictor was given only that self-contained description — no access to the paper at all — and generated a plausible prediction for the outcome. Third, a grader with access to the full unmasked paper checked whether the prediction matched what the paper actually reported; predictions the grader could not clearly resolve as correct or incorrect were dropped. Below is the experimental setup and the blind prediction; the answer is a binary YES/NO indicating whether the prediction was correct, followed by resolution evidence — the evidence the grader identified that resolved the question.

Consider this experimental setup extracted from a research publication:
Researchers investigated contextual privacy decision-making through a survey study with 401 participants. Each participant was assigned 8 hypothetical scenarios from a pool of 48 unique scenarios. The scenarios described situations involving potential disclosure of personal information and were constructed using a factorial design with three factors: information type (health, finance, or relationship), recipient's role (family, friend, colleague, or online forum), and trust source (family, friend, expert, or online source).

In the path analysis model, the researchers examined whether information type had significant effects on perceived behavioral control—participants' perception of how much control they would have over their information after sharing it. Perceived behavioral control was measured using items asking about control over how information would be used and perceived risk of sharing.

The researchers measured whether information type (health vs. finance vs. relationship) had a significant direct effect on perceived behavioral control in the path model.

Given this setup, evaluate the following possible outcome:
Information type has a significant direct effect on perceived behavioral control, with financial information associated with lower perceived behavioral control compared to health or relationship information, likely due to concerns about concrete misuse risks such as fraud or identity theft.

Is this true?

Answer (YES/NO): NO